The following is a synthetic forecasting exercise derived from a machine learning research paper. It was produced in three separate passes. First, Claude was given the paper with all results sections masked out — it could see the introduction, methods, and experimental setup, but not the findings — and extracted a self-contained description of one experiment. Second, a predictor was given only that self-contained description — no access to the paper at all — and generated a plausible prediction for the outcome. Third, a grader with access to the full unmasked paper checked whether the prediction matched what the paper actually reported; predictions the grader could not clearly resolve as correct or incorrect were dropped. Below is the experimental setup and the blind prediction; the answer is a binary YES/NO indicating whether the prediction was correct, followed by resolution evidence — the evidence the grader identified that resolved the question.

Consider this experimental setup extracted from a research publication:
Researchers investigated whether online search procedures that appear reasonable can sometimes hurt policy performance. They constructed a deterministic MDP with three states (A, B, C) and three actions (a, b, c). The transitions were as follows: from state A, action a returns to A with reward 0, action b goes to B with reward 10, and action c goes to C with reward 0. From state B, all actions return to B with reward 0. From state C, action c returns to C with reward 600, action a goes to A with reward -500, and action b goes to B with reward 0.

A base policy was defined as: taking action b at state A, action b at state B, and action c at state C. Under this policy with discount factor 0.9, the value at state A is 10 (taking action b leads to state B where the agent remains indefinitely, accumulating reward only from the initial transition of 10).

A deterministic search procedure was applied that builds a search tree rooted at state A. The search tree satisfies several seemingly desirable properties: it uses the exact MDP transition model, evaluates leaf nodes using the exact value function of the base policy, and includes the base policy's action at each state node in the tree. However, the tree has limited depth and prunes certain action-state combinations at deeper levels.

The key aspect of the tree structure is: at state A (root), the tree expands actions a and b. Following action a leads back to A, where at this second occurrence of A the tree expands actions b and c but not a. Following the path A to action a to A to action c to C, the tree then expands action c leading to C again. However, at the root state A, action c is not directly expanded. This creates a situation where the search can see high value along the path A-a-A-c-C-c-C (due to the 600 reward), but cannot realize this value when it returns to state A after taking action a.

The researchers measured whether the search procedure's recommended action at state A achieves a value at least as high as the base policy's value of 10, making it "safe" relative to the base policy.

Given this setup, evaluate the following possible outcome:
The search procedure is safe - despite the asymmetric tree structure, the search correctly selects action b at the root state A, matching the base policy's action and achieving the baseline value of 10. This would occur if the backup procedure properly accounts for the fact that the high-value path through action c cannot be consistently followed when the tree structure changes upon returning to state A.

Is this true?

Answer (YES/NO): NO